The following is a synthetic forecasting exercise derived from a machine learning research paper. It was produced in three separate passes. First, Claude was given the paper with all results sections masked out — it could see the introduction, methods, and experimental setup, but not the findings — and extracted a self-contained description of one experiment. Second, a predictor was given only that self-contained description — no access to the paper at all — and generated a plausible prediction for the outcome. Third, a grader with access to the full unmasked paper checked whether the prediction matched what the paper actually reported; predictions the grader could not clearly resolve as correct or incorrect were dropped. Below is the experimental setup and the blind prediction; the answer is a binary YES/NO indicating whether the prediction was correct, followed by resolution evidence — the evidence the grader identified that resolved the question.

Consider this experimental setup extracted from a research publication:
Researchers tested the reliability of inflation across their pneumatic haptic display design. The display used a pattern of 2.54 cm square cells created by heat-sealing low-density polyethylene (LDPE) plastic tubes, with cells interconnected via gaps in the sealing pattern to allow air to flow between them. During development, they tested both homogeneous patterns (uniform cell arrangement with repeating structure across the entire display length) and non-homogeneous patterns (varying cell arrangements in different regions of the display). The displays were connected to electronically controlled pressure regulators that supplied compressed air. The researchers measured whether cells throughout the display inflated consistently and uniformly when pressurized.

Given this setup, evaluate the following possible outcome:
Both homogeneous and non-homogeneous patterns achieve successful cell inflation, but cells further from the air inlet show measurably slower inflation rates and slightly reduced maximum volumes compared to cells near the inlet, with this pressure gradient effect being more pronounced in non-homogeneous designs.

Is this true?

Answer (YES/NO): NO